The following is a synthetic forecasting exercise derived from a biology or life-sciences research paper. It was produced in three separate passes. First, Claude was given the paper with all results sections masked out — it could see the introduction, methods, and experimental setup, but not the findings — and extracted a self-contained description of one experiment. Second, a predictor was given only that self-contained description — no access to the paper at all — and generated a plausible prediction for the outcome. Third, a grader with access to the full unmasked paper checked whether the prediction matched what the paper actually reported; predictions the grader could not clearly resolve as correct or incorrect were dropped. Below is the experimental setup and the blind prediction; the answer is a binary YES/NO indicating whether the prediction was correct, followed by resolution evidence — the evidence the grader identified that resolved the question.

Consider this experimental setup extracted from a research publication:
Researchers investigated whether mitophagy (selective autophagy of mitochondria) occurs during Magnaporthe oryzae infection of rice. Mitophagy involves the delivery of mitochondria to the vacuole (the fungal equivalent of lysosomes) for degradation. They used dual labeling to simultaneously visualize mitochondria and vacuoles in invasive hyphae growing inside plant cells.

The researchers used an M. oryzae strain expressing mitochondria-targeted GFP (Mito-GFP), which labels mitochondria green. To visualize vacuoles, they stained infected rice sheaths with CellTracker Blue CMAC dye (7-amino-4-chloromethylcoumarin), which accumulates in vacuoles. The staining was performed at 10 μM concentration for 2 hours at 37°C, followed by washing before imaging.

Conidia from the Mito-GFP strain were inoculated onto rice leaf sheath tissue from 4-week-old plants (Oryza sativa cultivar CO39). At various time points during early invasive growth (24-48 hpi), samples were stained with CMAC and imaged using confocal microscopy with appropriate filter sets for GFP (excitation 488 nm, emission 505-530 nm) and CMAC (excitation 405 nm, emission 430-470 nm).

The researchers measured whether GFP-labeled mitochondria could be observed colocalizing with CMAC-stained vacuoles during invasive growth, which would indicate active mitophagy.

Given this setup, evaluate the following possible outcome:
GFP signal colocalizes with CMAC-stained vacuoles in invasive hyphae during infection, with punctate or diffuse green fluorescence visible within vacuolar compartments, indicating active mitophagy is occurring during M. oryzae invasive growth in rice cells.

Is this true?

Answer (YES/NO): YES